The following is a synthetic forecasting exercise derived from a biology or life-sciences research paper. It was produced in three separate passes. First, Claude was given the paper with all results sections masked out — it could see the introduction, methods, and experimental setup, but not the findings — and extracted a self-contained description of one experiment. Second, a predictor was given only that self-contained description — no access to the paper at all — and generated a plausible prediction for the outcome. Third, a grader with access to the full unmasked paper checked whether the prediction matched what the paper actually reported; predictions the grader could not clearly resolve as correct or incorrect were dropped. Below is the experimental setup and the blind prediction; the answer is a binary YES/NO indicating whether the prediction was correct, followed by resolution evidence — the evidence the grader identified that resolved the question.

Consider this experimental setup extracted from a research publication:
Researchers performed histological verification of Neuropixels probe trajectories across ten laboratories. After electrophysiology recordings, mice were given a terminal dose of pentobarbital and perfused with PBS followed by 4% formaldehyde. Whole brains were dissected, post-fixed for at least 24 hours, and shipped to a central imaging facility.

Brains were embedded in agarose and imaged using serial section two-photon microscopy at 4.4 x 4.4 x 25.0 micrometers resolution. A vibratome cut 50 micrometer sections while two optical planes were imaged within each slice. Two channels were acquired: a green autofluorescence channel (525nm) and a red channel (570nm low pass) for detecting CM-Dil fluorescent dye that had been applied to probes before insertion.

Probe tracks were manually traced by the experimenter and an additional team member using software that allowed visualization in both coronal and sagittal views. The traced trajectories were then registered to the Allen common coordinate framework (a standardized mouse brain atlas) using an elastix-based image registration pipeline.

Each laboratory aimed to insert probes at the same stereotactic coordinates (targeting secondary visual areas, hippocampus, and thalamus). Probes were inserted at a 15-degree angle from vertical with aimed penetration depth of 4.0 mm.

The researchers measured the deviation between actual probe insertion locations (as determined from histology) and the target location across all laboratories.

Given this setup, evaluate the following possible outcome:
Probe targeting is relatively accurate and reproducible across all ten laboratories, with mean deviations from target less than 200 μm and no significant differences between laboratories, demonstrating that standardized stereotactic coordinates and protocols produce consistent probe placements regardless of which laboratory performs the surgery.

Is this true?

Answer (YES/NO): NO